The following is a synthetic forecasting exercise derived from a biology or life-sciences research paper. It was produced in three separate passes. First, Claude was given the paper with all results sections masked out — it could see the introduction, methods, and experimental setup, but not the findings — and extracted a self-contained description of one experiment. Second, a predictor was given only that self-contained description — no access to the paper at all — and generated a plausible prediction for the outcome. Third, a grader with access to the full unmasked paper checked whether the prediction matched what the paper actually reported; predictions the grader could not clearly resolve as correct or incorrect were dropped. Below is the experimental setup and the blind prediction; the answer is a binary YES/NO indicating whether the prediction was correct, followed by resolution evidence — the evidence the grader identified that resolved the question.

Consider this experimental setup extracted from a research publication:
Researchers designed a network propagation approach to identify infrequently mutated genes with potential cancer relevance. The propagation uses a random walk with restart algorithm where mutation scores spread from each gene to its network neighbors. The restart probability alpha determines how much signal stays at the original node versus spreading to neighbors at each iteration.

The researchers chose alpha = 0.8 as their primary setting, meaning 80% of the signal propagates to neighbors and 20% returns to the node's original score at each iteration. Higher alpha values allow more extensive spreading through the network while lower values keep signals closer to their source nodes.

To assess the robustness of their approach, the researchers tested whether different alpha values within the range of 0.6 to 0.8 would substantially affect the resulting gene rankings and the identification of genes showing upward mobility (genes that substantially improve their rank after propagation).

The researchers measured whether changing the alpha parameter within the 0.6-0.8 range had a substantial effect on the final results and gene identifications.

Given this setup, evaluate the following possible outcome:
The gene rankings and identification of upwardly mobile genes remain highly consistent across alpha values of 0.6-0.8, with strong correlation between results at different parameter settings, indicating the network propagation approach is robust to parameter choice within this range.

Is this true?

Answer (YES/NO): YES